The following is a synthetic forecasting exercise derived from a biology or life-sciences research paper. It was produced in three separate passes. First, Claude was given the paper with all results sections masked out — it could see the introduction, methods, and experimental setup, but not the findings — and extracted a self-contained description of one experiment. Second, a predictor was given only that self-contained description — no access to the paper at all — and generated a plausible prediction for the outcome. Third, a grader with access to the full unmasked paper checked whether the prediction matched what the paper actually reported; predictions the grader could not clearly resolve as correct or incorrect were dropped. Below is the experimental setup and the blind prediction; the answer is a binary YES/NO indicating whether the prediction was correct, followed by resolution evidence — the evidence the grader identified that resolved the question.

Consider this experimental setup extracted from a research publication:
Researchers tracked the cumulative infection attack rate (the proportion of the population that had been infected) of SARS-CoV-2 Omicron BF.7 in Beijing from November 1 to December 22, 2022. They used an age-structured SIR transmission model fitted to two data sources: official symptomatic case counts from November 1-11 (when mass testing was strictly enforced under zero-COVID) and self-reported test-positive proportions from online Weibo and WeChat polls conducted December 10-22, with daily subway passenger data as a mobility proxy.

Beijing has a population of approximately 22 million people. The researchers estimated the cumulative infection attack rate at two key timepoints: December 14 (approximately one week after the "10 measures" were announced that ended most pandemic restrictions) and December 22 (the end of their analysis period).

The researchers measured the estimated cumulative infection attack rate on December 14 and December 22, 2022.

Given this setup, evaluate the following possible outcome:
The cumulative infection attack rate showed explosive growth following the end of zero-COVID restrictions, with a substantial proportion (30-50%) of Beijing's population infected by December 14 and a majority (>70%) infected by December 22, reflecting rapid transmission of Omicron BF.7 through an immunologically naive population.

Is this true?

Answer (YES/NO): YES